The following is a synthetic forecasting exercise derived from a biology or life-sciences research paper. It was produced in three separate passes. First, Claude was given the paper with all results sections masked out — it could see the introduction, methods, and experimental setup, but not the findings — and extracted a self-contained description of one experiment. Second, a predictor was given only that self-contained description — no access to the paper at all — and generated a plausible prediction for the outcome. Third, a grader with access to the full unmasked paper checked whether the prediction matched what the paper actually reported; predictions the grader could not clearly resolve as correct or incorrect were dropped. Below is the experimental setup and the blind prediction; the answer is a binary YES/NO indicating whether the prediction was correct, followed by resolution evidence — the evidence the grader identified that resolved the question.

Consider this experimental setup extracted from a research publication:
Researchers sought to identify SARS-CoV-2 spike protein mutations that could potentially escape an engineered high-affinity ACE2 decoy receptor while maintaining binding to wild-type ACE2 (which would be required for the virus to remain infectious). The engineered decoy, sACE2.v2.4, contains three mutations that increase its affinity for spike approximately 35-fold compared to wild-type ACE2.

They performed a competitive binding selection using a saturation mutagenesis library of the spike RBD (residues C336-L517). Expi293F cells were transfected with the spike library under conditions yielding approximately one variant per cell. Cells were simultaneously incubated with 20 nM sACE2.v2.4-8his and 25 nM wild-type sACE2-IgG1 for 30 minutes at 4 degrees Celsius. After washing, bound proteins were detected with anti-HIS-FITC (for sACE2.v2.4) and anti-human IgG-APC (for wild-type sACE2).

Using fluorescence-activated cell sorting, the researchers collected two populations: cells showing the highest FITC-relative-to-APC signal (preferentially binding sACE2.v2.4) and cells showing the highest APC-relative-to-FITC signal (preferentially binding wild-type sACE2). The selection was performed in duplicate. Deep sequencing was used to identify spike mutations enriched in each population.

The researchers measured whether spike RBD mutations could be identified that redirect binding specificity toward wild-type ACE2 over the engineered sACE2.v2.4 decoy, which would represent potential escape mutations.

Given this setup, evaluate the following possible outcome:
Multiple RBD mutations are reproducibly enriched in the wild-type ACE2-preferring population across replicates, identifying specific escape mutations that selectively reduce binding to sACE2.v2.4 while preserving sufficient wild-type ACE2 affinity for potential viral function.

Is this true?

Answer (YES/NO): NO